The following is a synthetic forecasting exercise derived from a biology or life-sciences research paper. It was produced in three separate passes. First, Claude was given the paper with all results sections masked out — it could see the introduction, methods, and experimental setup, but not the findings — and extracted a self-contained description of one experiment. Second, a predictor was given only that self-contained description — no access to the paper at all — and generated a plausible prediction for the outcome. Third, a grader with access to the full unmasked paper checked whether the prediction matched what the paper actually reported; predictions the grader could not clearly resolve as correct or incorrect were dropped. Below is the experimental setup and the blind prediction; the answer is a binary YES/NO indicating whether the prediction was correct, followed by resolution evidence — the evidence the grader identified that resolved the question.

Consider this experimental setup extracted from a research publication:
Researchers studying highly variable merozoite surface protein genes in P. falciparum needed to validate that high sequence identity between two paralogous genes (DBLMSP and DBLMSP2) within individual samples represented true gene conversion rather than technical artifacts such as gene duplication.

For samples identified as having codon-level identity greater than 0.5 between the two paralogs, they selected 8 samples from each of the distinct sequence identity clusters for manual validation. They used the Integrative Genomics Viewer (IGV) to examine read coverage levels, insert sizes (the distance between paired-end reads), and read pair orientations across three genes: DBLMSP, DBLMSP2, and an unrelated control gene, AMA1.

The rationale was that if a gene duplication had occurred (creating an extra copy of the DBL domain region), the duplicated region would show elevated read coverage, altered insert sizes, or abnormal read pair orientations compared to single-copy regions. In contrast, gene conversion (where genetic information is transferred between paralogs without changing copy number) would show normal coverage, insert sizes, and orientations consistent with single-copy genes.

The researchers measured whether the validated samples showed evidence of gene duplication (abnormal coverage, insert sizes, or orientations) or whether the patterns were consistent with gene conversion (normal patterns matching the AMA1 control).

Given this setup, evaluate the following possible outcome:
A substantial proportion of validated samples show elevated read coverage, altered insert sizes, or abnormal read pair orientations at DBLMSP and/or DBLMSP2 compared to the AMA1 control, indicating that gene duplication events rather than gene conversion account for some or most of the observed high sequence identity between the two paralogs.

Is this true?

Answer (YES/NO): NO